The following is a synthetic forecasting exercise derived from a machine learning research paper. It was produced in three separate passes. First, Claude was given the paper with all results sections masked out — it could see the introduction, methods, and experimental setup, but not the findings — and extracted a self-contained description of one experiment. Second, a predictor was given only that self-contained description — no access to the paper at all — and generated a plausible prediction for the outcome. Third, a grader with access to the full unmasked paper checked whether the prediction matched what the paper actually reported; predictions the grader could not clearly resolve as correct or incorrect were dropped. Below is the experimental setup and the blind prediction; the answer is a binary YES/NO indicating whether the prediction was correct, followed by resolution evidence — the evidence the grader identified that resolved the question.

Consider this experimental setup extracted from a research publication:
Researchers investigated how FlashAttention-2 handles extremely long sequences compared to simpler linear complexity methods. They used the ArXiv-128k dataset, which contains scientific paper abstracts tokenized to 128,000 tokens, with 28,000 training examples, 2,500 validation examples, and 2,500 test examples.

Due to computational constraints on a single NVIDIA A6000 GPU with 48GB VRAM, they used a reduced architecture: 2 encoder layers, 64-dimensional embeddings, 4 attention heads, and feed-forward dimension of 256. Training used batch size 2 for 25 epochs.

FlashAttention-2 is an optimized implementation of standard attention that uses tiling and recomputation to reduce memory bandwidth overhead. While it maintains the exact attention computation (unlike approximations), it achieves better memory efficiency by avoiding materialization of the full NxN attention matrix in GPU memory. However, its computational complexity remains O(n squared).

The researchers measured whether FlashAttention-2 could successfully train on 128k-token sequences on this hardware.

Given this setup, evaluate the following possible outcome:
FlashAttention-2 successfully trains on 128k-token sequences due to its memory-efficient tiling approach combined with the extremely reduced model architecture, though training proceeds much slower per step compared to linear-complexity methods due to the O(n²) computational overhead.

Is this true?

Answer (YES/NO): NO